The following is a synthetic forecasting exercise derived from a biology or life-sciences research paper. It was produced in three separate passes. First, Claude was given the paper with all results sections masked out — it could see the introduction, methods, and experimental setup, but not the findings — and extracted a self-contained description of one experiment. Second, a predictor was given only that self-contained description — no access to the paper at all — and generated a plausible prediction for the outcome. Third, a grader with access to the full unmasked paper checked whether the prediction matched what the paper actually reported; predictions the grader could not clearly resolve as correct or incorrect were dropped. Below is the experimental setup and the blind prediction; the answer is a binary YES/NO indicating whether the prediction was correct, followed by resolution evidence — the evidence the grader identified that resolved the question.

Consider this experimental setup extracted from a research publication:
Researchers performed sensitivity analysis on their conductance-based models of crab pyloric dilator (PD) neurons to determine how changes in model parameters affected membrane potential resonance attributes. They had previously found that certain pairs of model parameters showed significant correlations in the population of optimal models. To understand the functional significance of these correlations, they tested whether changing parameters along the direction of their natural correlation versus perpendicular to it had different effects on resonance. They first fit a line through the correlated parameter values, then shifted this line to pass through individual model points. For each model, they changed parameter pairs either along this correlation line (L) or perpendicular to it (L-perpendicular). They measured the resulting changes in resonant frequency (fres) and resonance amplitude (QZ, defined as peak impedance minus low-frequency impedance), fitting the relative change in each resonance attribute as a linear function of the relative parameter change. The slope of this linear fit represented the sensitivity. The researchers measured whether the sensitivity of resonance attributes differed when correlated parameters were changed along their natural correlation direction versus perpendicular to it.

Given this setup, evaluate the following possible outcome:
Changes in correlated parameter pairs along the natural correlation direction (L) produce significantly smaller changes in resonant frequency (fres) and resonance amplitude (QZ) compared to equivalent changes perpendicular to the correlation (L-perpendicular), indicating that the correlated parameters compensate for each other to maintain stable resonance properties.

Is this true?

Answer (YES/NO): NO